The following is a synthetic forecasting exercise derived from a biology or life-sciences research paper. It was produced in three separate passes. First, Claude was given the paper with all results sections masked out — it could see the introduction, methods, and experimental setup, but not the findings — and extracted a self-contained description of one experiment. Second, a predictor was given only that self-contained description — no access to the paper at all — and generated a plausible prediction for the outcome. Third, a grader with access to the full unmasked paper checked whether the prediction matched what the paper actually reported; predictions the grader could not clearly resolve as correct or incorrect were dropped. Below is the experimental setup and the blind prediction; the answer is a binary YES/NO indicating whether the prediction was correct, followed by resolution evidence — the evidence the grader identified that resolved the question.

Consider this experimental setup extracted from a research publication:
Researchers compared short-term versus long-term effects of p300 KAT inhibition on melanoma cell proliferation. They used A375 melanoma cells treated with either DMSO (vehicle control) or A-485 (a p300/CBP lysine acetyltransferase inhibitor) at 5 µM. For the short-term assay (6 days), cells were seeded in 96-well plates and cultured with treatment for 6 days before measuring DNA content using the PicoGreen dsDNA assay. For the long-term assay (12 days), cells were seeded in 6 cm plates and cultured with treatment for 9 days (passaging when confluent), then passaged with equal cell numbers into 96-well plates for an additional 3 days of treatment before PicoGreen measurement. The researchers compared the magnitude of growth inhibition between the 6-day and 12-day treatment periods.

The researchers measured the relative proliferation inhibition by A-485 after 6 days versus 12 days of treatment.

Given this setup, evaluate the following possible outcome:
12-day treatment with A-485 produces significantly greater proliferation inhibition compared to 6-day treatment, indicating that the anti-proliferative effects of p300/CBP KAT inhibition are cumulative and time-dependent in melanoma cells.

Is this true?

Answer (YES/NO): YES